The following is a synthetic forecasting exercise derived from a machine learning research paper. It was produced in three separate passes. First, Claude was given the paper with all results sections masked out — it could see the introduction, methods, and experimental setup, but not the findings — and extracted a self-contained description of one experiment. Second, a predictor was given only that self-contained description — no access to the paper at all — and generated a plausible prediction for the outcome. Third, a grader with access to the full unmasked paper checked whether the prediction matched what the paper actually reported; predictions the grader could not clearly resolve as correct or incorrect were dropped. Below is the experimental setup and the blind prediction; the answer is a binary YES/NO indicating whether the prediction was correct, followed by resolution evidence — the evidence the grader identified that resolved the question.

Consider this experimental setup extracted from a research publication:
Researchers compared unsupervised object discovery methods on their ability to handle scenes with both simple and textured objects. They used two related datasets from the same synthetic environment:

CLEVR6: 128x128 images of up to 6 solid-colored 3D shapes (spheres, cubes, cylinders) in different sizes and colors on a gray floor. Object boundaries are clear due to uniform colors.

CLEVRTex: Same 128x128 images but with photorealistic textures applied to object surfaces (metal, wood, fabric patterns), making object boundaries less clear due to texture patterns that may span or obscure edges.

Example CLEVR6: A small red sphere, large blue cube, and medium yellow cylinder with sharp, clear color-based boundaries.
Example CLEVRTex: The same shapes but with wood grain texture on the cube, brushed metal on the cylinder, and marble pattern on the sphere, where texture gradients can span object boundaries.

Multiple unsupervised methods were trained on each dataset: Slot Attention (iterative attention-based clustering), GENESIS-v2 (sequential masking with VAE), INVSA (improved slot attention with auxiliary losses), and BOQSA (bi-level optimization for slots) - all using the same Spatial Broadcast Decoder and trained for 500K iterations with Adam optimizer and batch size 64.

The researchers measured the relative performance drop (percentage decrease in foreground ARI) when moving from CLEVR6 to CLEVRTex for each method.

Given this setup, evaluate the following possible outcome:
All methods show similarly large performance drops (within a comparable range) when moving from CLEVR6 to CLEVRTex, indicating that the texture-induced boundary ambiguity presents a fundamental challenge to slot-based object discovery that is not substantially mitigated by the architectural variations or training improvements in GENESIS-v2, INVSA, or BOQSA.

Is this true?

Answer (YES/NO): NO